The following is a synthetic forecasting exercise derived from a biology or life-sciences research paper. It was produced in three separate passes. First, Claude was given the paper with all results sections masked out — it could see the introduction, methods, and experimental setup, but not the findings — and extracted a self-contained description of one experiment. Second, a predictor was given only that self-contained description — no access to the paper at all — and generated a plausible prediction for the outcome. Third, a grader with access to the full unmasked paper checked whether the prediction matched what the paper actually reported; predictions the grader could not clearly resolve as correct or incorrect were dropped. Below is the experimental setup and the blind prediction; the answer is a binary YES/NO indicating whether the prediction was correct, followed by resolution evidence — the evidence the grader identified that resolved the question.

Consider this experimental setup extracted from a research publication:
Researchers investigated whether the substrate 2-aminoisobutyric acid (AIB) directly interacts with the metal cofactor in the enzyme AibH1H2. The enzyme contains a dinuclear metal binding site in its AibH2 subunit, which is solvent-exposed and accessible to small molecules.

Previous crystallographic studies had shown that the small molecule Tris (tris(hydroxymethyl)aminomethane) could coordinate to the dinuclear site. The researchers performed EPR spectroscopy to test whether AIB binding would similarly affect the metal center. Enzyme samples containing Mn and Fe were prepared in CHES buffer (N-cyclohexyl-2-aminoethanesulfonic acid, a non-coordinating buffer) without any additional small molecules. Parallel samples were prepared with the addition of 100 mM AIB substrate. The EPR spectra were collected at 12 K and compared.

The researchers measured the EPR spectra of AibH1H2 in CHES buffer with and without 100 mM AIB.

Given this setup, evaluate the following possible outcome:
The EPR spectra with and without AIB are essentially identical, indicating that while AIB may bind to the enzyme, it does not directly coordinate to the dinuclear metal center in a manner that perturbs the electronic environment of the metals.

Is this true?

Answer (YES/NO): NO